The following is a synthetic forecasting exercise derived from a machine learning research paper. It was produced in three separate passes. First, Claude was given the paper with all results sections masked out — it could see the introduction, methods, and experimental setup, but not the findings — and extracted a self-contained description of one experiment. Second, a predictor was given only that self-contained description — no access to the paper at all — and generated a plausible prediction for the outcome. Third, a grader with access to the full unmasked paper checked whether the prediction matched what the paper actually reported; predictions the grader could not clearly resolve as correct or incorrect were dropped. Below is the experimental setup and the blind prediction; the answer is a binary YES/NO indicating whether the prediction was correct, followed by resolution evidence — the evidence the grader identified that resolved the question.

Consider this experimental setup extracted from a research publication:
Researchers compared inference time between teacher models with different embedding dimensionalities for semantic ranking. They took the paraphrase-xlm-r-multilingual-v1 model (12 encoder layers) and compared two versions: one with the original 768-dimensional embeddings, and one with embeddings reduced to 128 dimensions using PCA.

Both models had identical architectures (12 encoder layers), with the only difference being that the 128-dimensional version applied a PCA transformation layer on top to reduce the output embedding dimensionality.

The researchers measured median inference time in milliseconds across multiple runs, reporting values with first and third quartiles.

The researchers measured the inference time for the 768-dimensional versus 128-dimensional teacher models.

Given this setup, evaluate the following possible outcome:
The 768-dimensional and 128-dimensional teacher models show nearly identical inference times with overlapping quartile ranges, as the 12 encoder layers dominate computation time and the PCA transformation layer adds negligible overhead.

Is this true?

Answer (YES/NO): NO